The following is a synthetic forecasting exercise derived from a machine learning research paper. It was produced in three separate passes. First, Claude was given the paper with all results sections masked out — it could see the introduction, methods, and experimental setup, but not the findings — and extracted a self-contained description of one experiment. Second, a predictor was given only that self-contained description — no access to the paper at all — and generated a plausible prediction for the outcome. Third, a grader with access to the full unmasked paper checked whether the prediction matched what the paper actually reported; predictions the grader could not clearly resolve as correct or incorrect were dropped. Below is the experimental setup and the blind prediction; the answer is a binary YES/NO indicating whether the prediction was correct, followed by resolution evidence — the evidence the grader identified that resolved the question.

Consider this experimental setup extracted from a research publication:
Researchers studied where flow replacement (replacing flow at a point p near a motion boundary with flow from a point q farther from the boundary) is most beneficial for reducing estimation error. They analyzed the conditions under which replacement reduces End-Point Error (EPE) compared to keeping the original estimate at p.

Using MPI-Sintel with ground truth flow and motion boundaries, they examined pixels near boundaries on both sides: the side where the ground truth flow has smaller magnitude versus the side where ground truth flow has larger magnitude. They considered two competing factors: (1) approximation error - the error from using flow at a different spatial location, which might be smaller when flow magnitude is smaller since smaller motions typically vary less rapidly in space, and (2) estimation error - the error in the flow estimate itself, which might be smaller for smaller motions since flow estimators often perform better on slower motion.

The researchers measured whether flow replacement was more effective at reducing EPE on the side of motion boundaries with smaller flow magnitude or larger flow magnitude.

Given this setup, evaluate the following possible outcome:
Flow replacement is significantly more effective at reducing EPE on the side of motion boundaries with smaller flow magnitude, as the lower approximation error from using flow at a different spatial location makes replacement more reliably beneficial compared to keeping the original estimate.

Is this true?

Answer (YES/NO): YES